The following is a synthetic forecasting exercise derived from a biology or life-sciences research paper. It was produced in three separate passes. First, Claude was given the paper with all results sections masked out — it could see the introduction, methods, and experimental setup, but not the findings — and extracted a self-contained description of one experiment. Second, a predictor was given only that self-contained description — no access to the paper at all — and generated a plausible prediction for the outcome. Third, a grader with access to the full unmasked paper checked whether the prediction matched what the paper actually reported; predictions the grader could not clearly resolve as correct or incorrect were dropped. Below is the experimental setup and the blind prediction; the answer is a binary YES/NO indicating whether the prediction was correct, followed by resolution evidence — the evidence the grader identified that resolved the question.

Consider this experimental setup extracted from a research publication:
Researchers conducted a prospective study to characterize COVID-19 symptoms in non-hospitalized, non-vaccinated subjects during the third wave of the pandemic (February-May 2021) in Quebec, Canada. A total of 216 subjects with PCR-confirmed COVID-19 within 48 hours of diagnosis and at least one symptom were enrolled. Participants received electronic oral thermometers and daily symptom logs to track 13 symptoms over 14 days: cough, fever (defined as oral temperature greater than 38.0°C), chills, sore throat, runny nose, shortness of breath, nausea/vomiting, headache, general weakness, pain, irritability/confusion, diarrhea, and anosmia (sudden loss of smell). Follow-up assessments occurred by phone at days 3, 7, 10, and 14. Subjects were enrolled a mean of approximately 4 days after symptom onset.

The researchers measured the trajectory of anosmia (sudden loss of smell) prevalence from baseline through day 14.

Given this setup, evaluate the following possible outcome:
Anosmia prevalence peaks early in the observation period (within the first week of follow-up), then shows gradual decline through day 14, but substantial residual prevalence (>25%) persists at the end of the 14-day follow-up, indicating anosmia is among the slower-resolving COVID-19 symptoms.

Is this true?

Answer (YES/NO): YES